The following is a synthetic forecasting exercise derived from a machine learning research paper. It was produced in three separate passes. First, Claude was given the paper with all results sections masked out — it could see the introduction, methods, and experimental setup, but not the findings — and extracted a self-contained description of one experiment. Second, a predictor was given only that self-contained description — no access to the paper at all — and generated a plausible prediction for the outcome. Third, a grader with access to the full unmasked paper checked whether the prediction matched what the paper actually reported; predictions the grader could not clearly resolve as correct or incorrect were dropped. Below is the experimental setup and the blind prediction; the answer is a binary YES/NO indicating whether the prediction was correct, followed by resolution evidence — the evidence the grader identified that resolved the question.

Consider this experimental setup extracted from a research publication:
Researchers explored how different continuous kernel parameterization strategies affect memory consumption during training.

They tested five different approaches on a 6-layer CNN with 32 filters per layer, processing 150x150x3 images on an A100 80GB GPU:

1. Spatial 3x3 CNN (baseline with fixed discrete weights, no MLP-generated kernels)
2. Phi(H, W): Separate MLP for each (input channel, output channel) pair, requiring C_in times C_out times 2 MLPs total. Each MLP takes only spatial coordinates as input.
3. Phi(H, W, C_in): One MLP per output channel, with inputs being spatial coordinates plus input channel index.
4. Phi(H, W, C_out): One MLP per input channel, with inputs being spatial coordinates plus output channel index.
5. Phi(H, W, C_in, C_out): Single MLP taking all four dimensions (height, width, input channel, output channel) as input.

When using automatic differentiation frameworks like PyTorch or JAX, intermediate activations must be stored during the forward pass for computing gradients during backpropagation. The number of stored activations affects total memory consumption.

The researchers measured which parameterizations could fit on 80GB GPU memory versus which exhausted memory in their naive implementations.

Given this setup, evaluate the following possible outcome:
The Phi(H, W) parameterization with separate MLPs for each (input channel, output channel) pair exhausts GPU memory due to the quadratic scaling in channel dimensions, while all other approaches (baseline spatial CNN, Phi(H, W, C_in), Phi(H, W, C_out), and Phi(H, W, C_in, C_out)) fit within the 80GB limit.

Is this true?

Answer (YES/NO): NO